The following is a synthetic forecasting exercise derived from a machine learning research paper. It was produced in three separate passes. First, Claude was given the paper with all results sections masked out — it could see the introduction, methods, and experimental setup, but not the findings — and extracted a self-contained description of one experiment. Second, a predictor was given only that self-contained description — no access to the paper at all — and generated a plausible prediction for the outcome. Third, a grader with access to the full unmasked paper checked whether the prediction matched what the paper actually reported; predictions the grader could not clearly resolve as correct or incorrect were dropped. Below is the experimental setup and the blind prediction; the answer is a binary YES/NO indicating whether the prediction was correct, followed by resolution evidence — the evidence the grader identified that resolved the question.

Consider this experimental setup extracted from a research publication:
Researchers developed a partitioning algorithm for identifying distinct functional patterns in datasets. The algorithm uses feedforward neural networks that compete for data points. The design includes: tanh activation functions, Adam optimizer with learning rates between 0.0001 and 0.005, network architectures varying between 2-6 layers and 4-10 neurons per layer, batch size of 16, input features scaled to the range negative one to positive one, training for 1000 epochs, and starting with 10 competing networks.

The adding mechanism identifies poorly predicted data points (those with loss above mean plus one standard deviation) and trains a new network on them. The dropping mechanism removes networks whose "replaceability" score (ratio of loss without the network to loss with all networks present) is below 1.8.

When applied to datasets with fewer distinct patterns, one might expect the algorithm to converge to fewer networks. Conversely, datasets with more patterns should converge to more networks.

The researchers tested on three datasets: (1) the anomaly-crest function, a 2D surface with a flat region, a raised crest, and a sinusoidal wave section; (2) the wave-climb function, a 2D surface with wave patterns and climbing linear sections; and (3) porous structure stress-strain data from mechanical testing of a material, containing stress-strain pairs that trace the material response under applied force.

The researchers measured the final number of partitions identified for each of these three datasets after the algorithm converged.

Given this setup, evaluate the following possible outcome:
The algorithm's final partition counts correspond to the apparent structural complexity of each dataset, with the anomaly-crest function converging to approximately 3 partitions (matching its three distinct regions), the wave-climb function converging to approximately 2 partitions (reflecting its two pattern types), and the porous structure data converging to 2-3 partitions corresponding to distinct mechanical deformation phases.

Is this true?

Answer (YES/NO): NO